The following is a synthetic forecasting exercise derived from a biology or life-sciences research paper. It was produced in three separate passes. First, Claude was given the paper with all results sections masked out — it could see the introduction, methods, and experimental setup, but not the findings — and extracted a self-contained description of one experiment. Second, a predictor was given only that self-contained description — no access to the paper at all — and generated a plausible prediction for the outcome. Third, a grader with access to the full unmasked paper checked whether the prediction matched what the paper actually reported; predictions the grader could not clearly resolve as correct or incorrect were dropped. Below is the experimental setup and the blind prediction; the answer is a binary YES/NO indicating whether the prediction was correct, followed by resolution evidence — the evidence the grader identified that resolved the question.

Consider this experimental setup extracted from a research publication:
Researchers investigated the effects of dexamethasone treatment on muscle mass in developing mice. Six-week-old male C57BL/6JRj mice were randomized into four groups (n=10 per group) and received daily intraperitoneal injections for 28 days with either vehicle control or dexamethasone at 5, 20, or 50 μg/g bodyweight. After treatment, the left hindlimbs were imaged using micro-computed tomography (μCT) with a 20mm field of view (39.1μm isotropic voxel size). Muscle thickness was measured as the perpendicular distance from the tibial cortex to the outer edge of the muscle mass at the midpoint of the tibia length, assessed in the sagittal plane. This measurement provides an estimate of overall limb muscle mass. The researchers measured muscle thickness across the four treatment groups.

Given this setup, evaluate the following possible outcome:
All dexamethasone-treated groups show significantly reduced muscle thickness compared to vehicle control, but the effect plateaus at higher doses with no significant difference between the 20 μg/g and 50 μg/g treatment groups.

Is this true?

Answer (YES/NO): NO